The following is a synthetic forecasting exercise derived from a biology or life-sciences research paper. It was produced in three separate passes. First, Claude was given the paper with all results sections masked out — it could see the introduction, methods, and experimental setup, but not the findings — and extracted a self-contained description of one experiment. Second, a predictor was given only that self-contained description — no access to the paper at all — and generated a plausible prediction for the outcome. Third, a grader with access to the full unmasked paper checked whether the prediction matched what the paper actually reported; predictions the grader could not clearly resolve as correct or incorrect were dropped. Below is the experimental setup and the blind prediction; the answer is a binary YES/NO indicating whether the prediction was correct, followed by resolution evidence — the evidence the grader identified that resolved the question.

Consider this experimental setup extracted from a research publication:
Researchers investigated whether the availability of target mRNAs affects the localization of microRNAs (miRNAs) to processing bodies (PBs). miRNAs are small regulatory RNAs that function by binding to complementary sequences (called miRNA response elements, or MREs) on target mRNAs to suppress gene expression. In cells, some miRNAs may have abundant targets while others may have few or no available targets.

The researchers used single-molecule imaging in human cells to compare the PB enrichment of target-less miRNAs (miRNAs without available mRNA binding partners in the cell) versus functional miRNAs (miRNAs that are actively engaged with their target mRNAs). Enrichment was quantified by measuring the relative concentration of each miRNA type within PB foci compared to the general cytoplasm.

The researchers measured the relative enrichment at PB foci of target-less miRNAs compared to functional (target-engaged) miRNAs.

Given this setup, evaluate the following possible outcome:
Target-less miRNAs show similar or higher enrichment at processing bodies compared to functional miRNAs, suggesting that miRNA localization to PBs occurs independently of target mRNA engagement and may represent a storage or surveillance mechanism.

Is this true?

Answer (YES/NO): YES